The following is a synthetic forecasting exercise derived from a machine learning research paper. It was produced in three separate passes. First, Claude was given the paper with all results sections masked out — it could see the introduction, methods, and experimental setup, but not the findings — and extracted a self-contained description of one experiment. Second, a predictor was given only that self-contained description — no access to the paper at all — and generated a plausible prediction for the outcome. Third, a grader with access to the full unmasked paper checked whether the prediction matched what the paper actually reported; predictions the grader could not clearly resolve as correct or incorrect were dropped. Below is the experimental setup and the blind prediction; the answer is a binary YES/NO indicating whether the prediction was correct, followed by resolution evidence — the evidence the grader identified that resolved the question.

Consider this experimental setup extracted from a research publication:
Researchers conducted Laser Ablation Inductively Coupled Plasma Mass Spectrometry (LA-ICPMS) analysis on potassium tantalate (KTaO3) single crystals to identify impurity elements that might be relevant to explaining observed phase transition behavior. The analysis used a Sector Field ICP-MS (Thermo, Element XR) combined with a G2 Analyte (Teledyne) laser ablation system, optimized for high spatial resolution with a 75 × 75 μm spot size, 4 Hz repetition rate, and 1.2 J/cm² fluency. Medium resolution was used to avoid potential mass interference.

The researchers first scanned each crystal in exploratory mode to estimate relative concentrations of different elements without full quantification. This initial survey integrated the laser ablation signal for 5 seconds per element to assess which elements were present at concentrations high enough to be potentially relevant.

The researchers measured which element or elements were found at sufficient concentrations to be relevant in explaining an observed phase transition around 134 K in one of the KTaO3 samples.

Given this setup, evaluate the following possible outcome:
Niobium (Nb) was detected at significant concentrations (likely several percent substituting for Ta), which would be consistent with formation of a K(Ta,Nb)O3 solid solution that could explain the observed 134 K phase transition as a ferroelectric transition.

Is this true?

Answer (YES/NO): YES